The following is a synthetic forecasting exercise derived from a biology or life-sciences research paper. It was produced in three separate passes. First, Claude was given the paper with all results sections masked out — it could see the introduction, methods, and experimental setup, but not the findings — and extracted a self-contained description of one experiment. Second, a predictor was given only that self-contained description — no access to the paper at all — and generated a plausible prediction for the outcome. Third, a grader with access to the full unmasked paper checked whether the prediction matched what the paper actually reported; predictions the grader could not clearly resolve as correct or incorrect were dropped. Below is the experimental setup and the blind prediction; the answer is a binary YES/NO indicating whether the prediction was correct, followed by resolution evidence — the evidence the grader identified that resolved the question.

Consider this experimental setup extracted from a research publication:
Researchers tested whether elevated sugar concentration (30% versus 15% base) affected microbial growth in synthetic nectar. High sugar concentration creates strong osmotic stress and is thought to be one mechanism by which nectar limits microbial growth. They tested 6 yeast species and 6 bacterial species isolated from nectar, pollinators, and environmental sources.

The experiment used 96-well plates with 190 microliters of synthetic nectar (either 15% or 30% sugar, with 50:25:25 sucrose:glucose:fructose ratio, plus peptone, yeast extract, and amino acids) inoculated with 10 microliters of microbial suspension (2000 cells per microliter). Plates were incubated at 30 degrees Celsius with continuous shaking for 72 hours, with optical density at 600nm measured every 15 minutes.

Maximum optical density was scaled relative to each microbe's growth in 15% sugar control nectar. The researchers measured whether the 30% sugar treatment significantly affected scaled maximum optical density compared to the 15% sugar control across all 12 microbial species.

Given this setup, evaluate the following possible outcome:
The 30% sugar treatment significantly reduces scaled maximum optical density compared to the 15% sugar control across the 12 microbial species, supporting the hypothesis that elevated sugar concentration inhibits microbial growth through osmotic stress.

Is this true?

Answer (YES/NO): NO